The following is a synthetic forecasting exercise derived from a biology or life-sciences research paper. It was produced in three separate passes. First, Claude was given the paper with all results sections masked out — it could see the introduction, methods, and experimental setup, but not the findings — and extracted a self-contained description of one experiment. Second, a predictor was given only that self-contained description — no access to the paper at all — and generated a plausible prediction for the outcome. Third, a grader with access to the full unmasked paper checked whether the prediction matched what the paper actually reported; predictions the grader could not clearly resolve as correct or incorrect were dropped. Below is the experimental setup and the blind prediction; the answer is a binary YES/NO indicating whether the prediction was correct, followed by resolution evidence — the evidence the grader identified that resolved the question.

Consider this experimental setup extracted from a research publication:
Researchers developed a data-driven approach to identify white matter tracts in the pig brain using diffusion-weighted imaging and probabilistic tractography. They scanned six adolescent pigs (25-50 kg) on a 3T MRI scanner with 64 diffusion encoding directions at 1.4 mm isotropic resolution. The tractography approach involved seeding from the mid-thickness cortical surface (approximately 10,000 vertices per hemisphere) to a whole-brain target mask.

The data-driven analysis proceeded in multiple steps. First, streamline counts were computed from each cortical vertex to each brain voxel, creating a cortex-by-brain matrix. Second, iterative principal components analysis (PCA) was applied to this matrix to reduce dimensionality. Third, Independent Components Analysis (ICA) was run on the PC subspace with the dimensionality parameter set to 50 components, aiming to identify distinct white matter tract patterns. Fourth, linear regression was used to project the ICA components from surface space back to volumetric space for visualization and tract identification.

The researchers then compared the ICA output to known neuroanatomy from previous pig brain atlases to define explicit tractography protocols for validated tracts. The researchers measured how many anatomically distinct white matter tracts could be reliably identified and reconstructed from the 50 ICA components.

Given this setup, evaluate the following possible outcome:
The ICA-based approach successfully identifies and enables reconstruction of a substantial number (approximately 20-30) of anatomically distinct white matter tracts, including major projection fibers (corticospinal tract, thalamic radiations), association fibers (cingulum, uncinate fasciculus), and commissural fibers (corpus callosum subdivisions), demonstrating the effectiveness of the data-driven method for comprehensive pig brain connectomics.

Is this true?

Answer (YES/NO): YES